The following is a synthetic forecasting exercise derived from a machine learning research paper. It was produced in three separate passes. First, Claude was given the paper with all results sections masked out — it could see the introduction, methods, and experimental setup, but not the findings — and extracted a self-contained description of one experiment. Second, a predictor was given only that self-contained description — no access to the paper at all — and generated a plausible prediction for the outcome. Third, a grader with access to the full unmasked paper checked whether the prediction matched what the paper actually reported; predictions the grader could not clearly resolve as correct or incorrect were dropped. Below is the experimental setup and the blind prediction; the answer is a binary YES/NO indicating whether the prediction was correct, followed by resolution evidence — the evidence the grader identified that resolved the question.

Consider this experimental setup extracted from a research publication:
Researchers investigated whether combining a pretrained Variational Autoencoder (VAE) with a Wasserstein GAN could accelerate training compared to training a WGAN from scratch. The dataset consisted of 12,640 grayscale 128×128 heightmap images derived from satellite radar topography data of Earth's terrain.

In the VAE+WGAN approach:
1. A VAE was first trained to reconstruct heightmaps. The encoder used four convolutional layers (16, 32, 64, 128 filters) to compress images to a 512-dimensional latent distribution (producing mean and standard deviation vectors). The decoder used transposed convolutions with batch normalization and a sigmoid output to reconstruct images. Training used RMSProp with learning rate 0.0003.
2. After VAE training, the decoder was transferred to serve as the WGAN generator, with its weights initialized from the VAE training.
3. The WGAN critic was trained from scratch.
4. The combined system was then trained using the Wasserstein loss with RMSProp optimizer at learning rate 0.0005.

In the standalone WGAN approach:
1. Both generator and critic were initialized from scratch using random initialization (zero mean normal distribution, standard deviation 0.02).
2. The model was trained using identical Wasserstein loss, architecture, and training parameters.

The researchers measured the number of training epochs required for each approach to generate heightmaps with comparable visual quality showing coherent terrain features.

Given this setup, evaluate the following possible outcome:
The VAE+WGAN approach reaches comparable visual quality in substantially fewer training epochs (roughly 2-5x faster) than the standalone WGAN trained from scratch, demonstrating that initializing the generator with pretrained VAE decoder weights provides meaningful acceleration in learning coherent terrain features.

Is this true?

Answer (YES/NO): NO